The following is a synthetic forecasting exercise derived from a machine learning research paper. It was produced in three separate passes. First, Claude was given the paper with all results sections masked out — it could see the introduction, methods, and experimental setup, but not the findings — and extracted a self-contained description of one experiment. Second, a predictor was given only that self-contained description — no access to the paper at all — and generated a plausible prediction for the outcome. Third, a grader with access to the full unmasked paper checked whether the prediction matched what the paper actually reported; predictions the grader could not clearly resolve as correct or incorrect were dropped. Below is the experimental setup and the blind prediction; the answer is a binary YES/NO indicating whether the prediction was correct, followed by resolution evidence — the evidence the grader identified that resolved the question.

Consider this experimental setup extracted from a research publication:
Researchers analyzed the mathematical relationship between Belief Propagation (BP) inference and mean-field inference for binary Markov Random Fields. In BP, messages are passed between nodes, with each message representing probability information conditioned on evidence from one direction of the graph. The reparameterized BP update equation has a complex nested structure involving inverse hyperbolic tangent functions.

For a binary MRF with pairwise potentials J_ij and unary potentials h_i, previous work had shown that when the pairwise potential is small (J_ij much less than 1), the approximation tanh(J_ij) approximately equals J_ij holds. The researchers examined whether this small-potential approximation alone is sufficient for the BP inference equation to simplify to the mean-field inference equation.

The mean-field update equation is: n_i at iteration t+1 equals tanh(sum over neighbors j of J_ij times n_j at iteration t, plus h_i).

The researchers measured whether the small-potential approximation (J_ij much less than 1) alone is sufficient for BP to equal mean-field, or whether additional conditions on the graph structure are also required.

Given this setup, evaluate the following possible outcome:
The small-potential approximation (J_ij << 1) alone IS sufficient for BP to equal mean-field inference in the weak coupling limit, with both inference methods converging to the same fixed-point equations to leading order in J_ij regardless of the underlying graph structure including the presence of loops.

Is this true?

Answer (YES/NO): NO